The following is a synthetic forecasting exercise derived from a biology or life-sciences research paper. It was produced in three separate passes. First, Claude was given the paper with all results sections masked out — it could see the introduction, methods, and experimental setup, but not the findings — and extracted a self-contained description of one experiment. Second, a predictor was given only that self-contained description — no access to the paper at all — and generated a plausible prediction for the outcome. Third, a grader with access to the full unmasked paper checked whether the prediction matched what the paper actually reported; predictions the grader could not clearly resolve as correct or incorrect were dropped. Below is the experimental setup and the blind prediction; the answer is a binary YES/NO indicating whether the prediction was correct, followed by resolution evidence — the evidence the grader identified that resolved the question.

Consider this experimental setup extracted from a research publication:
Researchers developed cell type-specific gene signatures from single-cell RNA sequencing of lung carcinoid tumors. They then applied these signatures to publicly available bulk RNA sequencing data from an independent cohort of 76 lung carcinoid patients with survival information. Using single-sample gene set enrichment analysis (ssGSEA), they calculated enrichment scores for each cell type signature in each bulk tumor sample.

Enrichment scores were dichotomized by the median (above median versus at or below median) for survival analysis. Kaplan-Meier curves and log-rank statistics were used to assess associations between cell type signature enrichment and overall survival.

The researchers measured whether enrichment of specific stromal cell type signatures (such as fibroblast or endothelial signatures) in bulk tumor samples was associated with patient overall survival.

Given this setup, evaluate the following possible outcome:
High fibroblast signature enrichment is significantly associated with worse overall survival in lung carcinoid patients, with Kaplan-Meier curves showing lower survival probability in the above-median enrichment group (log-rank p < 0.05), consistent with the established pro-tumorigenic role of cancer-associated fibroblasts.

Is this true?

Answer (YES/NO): NO